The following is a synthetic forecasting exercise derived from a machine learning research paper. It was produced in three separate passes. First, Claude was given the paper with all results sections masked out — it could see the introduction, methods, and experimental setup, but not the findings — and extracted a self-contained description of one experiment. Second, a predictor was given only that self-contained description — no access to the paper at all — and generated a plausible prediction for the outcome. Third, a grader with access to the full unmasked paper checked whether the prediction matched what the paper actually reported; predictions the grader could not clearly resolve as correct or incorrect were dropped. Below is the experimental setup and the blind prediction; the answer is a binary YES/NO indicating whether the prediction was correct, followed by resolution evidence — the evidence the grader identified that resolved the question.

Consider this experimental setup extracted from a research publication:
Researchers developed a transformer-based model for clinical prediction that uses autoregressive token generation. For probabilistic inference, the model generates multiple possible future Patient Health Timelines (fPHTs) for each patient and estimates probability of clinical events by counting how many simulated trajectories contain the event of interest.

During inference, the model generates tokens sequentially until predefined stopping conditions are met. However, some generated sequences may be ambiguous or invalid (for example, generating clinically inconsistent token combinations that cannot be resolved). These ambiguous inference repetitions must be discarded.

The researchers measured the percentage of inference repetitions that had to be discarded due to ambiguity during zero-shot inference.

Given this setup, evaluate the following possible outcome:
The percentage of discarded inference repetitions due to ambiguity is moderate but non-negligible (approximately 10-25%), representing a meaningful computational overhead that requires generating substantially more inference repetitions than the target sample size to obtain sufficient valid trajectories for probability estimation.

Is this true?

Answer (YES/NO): NO